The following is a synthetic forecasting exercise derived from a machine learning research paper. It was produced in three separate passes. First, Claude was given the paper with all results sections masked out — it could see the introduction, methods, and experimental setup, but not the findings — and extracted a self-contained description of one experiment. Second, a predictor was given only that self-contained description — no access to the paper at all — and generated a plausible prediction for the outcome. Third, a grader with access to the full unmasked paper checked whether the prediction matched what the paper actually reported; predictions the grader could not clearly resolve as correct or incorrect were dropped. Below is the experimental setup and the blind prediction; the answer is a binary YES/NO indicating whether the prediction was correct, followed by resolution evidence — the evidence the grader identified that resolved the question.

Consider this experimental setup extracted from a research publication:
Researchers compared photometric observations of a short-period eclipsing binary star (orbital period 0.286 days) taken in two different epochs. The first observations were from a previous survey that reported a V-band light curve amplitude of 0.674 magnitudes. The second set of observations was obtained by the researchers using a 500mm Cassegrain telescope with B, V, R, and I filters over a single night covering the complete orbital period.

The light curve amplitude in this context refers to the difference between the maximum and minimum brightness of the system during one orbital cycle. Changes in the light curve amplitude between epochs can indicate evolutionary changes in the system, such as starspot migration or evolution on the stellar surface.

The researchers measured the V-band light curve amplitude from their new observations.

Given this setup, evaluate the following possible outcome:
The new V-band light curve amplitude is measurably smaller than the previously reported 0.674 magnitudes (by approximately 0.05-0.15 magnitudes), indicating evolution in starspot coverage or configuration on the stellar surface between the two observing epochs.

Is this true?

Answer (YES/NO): YES